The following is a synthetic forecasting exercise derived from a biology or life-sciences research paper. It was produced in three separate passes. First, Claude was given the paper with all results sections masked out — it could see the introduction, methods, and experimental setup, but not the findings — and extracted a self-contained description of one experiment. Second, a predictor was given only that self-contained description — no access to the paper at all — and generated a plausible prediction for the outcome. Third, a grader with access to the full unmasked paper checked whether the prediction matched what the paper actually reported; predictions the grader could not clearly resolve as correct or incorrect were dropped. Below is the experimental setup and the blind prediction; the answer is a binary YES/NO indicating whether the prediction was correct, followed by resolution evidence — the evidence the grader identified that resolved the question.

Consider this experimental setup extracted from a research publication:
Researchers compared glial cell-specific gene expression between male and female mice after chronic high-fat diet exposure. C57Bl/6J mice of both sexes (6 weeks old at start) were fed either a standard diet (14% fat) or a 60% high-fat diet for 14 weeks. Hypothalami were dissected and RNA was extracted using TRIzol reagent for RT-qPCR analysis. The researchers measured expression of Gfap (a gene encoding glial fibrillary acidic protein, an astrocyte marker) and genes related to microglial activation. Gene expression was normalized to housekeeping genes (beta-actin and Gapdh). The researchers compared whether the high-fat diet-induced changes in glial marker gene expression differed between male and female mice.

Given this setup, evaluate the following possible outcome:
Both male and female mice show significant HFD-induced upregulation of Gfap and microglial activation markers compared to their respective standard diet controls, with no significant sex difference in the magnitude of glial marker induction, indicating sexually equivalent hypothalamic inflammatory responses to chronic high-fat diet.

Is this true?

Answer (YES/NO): NO